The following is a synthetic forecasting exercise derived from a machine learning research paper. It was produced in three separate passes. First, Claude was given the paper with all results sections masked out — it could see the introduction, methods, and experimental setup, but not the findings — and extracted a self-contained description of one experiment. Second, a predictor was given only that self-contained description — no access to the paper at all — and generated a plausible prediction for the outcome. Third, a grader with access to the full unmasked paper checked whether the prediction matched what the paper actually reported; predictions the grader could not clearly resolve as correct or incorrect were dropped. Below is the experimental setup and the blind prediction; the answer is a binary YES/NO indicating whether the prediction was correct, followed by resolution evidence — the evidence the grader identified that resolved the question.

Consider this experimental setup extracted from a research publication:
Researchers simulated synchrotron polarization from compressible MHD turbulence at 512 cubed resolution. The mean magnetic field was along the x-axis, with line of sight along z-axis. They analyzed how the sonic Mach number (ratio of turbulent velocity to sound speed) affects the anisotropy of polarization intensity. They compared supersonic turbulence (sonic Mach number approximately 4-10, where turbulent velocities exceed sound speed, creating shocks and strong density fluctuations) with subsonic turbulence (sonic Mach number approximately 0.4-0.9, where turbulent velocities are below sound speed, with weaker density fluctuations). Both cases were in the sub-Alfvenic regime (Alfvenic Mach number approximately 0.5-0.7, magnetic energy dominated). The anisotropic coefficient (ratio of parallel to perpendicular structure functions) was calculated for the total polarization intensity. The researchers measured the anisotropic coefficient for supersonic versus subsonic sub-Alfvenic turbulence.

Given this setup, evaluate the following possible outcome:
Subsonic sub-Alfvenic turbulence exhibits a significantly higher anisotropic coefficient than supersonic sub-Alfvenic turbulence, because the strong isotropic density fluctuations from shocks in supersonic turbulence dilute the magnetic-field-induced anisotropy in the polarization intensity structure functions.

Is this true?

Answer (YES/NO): NO